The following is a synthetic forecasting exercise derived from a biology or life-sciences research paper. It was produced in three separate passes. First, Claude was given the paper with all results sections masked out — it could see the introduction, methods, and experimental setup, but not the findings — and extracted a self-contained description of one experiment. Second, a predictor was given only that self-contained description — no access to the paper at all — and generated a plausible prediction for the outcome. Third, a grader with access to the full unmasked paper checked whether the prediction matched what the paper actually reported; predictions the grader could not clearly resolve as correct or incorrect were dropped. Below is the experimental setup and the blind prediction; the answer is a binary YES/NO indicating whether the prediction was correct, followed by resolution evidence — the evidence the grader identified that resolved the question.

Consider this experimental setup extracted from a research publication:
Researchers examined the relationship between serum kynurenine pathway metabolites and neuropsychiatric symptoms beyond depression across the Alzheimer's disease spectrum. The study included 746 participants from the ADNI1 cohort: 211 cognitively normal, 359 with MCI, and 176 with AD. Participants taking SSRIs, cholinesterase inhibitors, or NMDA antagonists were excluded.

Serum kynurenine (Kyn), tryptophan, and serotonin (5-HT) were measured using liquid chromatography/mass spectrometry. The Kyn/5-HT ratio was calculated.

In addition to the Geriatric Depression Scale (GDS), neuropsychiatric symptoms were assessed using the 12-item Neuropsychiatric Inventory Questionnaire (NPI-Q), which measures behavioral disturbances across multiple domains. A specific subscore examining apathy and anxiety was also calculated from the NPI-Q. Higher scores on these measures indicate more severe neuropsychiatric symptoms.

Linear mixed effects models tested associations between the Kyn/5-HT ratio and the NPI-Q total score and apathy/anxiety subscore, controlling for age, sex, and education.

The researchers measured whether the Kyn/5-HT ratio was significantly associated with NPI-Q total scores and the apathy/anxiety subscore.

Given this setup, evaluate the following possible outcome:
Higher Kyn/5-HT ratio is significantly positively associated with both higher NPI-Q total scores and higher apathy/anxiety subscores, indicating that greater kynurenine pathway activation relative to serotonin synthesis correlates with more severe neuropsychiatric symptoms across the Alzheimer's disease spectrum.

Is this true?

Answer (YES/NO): YES